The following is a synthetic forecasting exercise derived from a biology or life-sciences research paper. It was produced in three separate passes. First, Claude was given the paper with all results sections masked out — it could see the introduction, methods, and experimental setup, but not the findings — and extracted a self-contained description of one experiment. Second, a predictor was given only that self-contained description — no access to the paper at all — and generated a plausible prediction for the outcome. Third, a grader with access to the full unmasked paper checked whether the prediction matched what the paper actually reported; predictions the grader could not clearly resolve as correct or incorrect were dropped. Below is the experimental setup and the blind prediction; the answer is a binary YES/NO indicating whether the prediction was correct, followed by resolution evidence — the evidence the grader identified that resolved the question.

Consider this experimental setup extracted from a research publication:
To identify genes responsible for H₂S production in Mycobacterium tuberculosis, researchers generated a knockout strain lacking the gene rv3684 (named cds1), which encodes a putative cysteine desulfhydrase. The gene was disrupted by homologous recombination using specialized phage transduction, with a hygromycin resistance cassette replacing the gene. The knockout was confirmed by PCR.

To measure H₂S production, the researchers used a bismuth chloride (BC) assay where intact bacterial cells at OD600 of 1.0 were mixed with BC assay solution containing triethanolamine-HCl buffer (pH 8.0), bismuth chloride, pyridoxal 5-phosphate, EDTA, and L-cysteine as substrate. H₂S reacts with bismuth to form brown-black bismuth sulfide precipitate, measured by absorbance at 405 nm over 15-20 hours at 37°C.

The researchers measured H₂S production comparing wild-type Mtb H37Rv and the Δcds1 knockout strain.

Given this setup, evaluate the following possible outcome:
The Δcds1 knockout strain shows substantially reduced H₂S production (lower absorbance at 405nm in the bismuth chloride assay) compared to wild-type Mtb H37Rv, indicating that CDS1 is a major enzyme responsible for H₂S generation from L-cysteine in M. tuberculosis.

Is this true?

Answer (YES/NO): YES